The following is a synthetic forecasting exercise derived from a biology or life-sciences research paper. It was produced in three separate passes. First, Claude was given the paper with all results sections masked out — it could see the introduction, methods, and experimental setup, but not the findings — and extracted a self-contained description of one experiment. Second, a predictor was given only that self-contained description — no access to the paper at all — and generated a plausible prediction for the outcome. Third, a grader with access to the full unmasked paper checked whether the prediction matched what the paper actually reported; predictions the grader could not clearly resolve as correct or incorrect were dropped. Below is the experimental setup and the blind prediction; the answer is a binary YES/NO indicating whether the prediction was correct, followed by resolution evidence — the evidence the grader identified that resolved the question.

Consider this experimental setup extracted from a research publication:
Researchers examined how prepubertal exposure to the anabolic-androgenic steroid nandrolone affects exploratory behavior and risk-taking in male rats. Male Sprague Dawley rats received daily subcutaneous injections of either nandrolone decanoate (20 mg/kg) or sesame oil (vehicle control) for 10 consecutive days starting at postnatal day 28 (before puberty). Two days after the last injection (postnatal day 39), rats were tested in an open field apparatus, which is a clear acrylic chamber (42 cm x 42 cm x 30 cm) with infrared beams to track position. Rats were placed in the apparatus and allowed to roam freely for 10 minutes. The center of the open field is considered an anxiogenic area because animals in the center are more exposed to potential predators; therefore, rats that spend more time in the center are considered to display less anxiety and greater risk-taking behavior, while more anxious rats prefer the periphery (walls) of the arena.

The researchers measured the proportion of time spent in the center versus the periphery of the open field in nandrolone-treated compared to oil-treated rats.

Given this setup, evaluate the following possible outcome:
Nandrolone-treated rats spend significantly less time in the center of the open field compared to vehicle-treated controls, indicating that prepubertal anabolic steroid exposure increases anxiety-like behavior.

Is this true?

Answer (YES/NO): NO